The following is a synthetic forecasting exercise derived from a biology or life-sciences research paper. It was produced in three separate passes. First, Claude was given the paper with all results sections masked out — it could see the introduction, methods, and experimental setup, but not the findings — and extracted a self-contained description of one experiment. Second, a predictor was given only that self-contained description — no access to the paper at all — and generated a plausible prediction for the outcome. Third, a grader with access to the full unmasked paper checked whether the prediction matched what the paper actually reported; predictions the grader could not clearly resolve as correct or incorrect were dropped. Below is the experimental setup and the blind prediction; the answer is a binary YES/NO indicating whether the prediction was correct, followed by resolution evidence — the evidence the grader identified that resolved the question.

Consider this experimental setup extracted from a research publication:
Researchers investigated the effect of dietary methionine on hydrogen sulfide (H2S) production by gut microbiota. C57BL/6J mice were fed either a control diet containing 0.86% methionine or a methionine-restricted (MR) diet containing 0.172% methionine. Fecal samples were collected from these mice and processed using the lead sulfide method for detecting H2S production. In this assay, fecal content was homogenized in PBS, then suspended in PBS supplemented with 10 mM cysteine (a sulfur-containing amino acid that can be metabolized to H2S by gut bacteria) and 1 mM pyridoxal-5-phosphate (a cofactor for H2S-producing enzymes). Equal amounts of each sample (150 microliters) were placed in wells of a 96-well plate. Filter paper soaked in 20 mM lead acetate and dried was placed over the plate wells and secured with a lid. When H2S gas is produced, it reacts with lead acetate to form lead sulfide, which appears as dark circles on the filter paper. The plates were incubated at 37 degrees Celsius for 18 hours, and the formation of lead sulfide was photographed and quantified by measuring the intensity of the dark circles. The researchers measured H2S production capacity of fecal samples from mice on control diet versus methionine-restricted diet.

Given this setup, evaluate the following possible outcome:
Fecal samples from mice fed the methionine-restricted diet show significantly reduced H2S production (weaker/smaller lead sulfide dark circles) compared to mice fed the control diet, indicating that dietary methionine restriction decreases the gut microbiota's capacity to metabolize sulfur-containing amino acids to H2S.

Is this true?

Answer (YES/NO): YES